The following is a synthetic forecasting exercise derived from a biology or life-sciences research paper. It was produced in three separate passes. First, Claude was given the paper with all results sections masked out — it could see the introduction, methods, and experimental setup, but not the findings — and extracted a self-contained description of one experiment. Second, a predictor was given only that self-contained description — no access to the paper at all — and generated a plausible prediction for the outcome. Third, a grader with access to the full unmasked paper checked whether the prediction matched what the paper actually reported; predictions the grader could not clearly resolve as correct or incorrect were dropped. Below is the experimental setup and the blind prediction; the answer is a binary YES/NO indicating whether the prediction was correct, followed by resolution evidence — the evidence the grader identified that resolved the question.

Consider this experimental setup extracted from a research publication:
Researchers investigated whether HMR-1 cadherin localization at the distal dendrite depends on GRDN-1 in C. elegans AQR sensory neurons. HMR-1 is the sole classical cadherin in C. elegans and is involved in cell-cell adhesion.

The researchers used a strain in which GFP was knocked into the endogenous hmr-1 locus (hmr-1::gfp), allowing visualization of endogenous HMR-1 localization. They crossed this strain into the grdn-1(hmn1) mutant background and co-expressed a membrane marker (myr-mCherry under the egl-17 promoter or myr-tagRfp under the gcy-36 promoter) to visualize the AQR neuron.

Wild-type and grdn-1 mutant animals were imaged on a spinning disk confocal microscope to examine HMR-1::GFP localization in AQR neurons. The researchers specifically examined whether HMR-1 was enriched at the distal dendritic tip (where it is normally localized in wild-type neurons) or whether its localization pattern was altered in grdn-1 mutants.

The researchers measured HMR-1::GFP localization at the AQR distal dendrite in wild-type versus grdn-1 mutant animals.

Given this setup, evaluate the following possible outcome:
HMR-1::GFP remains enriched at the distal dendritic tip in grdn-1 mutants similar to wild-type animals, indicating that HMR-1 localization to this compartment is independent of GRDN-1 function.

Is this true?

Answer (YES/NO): NO